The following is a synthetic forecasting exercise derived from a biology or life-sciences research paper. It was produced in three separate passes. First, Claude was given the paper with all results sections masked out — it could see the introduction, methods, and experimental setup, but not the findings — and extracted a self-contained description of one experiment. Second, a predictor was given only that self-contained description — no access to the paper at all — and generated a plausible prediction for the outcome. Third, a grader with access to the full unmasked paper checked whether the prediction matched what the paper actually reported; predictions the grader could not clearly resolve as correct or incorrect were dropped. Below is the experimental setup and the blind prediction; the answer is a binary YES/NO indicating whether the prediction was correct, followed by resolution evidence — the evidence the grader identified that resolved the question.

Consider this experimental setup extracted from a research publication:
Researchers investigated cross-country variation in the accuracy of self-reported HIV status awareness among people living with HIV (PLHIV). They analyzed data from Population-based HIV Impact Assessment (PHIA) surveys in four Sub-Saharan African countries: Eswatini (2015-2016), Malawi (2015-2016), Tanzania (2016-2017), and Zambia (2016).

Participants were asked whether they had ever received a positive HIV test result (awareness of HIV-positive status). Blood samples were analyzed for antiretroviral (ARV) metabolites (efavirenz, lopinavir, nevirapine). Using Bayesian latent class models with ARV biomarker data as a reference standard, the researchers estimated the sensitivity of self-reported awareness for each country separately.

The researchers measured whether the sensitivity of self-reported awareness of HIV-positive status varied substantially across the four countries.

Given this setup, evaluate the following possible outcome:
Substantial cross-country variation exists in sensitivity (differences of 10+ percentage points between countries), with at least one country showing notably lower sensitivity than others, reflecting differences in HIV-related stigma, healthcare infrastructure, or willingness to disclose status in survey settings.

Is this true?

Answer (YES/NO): NO